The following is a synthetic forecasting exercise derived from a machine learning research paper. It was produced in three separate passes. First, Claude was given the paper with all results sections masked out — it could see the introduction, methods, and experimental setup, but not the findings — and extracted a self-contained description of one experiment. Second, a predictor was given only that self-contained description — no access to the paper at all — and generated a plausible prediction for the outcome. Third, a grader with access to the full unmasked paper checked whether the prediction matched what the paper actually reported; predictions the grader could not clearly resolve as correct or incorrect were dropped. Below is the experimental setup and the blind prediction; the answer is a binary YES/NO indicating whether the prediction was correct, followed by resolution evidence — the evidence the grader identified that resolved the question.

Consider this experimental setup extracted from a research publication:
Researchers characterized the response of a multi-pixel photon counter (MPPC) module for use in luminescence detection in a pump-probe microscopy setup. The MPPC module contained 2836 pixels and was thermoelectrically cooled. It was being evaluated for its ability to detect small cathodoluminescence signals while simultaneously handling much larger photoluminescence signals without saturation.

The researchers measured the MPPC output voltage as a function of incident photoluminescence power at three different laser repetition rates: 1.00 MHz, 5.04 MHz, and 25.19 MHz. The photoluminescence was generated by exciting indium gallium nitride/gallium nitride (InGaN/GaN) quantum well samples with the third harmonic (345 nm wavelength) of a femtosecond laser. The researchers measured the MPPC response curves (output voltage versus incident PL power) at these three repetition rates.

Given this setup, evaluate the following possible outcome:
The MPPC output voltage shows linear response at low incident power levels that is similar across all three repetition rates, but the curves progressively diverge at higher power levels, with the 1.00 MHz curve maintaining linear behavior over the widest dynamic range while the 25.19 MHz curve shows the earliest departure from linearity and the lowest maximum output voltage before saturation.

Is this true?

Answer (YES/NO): NO